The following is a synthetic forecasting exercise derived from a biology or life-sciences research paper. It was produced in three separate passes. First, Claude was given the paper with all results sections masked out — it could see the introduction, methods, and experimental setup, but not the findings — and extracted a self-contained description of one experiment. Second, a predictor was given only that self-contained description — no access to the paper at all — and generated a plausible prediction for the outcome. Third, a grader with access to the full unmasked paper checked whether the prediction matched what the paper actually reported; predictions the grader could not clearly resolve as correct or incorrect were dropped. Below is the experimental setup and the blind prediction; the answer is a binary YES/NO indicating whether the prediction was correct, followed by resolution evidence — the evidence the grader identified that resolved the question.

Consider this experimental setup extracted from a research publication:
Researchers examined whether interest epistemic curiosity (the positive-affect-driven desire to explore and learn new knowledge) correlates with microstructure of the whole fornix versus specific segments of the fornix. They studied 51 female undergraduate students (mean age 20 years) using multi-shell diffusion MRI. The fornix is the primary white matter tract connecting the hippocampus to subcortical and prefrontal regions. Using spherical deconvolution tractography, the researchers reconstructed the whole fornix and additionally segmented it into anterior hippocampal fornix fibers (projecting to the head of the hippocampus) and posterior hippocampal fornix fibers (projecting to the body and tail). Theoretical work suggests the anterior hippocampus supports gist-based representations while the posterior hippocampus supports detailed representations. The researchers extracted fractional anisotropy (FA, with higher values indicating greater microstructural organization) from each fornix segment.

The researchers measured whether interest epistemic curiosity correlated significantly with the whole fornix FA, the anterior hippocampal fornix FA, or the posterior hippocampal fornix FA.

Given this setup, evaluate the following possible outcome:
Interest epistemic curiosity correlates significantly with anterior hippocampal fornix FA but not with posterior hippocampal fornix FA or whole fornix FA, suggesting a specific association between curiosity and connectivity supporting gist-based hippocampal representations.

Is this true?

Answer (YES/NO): NO